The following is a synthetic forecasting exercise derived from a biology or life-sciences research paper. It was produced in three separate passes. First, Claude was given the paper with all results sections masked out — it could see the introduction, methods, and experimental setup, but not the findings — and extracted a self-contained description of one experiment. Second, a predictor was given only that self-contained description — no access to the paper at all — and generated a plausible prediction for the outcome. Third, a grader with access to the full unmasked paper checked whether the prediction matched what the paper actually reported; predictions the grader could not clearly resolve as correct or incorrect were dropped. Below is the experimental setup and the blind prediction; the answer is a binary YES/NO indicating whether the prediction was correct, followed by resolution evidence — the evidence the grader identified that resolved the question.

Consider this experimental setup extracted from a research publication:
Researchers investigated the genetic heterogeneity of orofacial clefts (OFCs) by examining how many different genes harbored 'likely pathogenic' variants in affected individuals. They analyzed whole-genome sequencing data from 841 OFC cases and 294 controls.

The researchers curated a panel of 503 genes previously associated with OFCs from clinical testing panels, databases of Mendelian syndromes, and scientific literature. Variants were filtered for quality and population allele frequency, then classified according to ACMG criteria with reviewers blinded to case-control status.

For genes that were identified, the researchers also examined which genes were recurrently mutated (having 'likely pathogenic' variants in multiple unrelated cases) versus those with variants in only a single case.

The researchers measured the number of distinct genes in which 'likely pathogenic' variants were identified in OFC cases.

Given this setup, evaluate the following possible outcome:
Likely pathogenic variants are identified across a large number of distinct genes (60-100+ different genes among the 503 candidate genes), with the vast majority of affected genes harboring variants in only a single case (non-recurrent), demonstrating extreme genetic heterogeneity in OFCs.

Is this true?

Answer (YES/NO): NO